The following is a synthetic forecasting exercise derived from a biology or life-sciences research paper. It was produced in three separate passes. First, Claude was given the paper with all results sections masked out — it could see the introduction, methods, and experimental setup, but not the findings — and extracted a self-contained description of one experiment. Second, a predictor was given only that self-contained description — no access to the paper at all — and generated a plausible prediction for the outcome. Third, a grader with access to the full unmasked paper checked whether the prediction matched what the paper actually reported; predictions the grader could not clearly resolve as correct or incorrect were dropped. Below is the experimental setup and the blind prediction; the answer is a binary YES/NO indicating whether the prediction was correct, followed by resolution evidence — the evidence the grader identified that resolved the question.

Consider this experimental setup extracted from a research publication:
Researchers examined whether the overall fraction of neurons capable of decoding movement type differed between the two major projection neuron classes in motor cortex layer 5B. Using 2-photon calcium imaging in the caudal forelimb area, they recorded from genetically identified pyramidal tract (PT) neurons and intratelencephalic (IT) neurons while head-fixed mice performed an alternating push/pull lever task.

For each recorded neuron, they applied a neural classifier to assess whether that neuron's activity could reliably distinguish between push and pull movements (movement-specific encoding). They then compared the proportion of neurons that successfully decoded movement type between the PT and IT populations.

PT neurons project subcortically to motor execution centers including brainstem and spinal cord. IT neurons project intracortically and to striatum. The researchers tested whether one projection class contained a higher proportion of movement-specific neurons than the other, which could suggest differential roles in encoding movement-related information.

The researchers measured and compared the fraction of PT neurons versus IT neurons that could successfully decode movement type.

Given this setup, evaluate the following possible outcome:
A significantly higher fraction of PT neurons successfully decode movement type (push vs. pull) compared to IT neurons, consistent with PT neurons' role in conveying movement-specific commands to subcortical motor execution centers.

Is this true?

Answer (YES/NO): NO